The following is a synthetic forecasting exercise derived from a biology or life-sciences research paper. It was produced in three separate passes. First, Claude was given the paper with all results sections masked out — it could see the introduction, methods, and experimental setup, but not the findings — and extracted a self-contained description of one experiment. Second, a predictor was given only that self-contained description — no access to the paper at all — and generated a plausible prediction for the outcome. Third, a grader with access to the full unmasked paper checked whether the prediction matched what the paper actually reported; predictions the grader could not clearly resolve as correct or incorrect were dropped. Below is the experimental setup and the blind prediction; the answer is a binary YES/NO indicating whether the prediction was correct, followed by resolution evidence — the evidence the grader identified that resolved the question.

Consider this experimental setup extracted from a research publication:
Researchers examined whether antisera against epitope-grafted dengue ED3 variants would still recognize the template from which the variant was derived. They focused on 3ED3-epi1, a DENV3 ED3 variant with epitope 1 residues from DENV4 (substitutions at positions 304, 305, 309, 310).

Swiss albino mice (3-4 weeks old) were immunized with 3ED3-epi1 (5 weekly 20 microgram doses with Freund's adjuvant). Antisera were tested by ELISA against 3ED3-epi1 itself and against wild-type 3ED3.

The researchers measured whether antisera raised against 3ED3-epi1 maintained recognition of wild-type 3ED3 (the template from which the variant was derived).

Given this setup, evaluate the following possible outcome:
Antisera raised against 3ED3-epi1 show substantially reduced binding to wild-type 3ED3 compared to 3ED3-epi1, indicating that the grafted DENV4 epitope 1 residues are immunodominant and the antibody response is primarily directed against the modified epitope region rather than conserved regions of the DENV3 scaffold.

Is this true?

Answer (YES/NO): YES